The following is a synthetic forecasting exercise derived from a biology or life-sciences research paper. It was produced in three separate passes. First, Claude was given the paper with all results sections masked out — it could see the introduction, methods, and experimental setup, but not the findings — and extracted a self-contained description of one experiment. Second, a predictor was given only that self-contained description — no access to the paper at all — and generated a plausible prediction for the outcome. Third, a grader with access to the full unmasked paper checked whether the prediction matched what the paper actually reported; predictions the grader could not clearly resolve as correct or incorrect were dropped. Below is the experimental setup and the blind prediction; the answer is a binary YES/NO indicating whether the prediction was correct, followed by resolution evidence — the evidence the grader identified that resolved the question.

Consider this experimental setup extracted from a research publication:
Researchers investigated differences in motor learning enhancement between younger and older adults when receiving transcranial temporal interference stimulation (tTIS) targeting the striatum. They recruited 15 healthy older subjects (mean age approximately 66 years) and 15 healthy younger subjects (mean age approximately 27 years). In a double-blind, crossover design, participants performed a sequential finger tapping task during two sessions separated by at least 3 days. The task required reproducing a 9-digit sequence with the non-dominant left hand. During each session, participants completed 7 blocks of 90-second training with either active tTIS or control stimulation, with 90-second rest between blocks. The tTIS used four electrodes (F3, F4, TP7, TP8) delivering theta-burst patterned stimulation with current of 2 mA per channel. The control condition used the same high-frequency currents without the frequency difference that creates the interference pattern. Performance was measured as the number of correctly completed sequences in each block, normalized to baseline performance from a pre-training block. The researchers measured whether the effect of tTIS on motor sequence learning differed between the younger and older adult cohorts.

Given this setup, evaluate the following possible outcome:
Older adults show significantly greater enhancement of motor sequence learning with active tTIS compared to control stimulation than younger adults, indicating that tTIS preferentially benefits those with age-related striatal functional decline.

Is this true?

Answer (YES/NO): YES